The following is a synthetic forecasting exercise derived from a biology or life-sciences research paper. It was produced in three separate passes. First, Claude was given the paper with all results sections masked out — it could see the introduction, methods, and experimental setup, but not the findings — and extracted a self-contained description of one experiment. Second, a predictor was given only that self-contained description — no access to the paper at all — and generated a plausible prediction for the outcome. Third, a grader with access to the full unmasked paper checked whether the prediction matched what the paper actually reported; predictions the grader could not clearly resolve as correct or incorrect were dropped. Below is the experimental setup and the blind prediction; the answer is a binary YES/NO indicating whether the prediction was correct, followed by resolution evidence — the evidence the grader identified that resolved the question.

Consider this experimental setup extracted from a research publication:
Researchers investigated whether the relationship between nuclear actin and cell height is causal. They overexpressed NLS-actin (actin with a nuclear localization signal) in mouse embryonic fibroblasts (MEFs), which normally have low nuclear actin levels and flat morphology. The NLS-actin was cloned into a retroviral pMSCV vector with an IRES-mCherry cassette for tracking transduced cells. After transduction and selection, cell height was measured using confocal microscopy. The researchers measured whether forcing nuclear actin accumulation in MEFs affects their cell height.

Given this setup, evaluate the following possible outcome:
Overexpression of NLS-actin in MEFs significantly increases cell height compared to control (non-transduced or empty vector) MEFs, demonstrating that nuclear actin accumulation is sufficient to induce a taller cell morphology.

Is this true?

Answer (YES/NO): YES